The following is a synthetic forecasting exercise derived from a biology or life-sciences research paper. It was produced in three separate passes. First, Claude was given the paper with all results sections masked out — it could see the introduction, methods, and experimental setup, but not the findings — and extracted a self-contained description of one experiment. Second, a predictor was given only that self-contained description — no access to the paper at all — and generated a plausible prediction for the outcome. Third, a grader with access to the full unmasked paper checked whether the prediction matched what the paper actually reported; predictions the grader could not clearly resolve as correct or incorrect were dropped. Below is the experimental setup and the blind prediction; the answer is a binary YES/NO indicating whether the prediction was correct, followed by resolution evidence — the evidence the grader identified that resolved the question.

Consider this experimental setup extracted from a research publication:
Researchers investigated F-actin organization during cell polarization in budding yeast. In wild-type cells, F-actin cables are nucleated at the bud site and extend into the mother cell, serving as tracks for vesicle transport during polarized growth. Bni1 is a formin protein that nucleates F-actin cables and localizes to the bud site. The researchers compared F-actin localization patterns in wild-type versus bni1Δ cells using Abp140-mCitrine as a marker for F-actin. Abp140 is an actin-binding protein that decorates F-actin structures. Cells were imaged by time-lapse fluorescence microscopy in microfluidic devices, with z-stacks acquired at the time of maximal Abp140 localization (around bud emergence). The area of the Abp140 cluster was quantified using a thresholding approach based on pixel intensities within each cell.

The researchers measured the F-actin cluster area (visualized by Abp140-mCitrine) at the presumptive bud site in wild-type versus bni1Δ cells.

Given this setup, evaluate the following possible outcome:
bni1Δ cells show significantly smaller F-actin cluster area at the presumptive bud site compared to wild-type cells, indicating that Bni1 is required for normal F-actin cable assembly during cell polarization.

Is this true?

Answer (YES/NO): NO